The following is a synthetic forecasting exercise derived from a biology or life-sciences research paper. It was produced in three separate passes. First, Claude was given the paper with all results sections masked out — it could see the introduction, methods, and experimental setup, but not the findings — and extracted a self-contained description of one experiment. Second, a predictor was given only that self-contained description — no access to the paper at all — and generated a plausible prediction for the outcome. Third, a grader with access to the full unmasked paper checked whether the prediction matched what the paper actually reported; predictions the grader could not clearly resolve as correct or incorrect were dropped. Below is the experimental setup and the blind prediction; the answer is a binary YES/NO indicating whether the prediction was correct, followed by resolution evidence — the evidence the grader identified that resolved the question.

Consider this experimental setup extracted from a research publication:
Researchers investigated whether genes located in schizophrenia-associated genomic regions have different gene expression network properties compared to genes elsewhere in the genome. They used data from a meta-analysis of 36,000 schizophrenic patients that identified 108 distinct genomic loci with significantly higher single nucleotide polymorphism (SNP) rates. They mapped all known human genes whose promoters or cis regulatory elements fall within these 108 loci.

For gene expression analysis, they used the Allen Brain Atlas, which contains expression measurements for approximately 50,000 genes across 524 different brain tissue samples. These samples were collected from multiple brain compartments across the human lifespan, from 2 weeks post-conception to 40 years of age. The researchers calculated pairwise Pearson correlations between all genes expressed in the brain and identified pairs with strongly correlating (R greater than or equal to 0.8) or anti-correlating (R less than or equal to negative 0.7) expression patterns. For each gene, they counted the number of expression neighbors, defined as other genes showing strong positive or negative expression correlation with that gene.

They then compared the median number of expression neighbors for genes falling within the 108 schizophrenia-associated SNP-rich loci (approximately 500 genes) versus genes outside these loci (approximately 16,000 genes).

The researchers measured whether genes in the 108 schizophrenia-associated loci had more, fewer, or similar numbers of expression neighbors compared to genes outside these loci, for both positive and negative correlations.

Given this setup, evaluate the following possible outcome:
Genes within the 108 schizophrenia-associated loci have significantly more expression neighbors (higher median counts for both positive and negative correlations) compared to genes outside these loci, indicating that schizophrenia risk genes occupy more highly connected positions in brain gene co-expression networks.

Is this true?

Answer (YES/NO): YES